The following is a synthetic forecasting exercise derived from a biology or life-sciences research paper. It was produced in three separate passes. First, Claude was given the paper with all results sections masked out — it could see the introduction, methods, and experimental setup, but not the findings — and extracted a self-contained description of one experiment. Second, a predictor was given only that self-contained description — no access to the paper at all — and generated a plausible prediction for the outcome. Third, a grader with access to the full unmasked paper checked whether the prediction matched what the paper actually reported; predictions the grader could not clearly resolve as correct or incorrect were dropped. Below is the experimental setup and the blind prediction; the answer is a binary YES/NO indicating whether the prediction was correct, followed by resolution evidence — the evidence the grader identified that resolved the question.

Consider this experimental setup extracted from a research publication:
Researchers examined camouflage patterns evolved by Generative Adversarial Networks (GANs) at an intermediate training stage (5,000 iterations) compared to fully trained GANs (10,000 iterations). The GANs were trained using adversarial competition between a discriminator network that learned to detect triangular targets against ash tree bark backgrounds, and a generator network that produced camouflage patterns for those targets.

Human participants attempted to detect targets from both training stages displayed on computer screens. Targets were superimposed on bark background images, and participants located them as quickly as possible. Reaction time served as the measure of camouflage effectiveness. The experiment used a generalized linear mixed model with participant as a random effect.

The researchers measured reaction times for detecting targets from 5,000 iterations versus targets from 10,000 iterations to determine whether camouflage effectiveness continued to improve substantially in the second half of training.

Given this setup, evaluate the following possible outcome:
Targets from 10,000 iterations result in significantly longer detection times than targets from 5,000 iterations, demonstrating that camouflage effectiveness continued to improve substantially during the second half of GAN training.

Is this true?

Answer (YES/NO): NO